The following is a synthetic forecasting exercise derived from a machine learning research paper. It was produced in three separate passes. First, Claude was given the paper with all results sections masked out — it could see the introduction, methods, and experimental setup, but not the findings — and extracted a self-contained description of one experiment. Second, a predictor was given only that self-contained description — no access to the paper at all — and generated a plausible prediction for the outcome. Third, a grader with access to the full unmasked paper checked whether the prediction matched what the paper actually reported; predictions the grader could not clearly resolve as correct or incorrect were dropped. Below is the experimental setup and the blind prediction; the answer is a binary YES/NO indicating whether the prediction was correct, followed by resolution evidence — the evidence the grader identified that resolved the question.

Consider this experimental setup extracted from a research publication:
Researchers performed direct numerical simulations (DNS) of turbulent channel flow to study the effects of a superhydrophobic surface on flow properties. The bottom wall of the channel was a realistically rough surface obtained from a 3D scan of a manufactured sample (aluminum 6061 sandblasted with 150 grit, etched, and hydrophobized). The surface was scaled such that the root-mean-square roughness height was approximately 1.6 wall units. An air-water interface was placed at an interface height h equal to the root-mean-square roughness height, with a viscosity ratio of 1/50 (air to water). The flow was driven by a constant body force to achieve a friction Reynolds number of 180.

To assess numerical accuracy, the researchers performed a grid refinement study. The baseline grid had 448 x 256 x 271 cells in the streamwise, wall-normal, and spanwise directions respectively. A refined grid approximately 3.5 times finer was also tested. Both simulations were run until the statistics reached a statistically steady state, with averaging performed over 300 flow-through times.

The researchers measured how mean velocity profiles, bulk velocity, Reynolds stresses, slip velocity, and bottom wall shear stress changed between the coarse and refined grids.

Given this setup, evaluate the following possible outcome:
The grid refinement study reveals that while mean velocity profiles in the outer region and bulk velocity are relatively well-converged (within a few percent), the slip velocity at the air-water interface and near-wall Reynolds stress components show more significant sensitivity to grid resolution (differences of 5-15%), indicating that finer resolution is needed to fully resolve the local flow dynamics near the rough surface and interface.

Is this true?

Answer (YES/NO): NO